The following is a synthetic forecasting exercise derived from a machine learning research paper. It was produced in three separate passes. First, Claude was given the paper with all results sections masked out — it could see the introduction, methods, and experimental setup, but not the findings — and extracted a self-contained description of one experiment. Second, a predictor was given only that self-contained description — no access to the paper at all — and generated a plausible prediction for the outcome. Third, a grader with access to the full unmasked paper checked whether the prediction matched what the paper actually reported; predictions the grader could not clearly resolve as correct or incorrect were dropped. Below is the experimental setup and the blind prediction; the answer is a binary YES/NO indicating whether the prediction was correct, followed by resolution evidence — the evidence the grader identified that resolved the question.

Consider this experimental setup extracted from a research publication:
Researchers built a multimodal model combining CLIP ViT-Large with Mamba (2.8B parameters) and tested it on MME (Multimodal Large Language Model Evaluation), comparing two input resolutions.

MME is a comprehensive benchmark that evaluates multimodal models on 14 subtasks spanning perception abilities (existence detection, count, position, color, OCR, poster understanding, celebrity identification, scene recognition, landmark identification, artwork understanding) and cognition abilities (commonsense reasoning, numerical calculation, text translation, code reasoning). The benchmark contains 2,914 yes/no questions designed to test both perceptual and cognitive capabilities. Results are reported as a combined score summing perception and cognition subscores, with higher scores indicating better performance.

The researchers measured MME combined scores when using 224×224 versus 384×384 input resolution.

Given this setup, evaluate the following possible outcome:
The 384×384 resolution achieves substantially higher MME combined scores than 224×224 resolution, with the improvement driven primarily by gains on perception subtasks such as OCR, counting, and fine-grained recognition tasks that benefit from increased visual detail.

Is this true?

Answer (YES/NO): NO